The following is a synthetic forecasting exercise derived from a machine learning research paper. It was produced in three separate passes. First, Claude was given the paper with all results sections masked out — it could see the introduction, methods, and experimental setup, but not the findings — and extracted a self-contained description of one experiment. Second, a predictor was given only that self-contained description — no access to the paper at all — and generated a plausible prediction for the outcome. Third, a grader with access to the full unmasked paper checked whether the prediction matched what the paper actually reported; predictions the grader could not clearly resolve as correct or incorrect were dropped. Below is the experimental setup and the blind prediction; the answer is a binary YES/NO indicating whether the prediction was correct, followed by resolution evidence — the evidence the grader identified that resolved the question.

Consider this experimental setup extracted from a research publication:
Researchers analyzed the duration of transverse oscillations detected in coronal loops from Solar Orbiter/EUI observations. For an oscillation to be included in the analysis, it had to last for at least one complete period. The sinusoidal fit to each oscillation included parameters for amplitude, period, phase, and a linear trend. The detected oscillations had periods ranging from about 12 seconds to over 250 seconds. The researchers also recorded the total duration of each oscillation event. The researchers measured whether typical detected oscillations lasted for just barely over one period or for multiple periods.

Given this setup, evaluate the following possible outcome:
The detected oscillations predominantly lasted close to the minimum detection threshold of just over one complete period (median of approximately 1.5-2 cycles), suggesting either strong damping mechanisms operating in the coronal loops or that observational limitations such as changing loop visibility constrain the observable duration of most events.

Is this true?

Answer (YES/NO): YES